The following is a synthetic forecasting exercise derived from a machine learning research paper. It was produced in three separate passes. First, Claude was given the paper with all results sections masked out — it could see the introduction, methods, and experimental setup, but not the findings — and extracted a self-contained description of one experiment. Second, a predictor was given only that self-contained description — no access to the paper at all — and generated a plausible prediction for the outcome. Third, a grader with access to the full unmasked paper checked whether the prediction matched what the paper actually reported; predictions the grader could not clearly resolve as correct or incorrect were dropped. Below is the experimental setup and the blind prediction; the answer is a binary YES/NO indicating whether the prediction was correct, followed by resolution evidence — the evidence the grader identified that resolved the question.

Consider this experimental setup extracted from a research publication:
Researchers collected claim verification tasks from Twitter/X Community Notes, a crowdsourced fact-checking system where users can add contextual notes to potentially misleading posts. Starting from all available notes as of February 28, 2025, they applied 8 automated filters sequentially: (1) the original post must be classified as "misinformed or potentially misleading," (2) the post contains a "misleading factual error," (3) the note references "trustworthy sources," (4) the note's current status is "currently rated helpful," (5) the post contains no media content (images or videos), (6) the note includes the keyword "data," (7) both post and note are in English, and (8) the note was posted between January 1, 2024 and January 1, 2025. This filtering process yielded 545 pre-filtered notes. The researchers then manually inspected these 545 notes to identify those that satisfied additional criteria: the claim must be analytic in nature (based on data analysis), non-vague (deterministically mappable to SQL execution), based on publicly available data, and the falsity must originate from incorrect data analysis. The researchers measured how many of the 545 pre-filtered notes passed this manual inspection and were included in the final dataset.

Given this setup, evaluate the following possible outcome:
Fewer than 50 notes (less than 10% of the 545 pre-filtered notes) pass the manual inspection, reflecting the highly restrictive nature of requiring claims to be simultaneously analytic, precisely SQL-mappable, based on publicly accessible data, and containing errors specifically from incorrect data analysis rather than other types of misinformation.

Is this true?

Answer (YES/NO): YES